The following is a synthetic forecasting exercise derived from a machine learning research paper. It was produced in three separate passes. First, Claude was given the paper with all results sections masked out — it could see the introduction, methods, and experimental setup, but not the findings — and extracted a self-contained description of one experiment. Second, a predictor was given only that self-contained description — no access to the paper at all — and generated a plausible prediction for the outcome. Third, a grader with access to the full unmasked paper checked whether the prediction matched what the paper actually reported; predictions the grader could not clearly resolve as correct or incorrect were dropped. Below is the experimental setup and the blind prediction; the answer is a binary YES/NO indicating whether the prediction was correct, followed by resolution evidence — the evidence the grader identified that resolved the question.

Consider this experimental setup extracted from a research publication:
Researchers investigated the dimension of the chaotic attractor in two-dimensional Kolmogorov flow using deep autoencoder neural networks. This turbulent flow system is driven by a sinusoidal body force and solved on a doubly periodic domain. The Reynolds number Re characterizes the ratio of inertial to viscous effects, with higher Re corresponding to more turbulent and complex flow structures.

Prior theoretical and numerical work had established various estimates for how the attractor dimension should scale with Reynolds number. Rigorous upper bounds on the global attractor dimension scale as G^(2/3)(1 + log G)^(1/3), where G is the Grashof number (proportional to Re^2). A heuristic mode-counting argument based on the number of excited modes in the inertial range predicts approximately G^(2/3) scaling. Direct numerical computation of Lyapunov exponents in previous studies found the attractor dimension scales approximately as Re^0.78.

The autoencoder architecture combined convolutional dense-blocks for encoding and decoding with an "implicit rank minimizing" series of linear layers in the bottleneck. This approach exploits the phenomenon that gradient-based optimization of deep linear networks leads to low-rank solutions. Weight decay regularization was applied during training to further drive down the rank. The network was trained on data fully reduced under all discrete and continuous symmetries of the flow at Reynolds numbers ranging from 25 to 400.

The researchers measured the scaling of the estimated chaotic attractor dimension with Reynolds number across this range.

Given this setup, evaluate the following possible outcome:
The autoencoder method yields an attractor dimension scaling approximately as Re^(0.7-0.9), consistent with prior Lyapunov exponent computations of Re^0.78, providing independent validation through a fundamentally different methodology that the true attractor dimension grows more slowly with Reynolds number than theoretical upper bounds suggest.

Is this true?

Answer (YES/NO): NO